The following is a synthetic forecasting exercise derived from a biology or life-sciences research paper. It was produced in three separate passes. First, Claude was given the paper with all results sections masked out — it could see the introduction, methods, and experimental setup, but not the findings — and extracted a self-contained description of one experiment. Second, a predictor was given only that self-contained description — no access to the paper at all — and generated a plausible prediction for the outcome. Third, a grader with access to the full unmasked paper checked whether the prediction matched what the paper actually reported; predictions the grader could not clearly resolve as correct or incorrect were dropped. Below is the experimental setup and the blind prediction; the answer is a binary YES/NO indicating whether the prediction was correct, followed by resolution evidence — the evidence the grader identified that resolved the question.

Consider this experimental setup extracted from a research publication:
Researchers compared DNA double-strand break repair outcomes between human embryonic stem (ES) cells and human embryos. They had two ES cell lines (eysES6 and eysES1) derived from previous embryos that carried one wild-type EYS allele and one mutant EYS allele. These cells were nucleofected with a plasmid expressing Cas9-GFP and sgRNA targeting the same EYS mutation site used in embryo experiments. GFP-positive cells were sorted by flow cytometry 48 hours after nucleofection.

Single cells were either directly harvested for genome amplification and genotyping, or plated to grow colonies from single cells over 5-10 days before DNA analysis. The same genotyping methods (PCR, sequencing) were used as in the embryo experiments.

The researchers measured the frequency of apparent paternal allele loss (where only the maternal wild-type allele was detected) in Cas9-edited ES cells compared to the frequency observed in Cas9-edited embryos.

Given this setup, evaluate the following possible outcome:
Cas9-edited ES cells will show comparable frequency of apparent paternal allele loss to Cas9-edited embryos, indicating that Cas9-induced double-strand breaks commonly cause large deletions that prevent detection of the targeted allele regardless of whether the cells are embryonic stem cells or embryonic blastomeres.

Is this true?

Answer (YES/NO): NO